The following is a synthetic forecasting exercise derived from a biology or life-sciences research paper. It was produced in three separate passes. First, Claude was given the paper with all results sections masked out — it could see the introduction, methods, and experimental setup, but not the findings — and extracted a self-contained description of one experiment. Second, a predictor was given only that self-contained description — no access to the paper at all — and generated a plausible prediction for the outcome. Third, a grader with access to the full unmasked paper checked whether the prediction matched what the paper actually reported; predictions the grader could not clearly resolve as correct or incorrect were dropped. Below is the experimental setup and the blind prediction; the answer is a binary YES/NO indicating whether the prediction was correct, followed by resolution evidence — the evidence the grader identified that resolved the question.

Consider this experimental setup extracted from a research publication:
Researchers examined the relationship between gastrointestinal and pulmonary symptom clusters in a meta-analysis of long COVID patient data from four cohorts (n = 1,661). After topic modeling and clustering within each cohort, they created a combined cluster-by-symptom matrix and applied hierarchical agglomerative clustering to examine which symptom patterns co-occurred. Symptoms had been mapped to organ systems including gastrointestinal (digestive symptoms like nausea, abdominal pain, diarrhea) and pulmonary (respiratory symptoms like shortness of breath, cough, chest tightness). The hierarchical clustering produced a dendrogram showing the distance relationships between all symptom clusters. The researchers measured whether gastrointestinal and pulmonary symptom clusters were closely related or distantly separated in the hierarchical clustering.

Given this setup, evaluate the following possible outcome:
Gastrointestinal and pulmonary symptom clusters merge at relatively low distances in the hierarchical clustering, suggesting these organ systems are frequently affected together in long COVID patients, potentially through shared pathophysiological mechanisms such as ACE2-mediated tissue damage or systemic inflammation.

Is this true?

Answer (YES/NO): YES